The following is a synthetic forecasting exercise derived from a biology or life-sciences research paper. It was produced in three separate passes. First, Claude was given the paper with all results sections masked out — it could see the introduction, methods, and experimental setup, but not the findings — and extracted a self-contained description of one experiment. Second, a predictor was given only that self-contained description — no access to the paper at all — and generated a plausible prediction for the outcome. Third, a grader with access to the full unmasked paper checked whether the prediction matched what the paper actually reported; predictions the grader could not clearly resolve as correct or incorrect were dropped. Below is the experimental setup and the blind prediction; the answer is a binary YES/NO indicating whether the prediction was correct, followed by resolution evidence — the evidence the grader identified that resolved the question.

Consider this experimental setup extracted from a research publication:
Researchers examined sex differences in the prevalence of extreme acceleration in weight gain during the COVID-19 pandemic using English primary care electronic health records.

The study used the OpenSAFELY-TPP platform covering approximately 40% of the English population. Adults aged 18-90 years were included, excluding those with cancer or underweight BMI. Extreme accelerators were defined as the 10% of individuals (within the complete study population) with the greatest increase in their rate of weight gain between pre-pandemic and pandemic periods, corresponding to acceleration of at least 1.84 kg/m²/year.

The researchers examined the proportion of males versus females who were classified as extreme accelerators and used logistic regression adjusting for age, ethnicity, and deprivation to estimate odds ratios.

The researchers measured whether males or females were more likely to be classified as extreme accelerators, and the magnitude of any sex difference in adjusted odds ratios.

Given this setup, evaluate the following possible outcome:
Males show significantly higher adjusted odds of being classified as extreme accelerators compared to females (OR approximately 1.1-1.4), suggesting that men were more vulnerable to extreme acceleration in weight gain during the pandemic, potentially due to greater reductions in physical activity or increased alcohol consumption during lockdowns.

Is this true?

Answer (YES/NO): NO